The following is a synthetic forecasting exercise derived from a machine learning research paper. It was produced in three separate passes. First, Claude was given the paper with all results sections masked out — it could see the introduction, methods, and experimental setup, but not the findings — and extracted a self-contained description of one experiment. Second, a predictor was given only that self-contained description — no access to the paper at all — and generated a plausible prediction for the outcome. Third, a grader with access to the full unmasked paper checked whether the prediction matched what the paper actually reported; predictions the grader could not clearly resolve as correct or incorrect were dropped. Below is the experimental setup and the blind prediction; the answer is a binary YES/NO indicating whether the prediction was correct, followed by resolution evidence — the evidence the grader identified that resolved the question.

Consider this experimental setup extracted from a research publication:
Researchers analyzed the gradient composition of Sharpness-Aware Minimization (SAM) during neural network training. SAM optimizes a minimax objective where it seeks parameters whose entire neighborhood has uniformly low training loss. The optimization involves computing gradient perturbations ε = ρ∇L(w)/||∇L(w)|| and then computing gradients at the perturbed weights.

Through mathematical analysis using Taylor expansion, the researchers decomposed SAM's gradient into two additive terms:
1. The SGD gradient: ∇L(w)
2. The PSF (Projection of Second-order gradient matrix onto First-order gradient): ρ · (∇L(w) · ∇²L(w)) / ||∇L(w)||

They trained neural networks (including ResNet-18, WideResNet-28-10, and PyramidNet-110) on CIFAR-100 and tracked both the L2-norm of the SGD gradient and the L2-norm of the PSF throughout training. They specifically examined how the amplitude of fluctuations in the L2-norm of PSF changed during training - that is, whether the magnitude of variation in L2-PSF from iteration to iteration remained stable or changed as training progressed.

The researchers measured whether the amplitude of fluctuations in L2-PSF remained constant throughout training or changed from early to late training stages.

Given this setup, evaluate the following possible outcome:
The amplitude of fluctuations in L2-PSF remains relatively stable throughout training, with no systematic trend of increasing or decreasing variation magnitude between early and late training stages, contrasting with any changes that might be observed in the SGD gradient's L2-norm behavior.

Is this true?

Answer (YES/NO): NO